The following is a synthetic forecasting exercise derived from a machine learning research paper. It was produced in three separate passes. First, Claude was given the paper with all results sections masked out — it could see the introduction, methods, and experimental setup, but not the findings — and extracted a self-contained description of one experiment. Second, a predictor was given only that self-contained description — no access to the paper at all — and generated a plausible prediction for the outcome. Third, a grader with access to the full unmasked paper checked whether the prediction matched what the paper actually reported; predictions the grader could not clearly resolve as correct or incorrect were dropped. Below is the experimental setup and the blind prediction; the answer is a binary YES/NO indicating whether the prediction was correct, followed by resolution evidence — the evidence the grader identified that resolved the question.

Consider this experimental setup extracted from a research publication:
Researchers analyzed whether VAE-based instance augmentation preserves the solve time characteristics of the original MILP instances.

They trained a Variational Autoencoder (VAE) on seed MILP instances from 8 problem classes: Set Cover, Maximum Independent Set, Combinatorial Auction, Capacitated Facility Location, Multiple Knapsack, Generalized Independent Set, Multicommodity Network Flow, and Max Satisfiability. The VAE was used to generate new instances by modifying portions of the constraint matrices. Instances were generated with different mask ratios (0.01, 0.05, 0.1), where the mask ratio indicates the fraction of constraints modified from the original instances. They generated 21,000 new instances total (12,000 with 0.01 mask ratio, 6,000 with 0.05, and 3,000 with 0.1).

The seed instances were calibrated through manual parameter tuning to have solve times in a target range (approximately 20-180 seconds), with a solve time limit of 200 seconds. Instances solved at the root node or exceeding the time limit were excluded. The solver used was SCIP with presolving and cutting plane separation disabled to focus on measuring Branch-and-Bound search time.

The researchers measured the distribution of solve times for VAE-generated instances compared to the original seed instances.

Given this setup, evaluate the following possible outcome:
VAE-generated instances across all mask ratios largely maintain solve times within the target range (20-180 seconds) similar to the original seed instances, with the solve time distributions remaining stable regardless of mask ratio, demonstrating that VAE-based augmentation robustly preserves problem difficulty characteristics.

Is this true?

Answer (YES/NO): NO